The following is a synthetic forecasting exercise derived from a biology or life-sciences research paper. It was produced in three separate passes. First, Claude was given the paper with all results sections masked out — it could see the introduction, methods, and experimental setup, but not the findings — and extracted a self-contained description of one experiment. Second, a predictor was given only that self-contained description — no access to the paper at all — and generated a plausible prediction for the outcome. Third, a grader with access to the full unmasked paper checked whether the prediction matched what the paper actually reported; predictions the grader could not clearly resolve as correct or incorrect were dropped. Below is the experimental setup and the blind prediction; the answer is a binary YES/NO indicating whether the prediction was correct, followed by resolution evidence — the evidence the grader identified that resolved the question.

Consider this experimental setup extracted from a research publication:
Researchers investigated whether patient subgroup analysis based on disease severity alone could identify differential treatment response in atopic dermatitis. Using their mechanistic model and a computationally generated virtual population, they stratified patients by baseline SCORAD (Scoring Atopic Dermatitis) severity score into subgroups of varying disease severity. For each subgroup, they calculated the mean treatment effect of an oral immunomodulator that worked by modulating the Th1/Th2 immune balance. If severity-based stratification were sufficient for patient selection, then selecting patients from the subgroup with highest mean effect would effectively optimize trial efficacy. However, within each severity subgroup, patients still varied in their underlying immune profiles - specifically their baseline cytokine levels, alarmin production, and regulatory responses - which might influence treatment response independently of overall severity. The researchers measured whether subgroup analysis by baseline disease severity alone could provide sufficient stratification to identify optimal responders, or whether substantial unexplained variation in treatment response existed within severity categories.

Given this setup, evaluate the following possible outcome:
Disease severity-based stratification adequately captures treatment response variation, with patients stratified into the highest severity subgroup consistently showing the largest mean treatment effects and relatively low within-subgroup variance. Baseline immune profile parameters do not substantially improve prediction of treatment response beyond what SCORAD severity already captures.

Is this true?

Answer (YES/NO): NO